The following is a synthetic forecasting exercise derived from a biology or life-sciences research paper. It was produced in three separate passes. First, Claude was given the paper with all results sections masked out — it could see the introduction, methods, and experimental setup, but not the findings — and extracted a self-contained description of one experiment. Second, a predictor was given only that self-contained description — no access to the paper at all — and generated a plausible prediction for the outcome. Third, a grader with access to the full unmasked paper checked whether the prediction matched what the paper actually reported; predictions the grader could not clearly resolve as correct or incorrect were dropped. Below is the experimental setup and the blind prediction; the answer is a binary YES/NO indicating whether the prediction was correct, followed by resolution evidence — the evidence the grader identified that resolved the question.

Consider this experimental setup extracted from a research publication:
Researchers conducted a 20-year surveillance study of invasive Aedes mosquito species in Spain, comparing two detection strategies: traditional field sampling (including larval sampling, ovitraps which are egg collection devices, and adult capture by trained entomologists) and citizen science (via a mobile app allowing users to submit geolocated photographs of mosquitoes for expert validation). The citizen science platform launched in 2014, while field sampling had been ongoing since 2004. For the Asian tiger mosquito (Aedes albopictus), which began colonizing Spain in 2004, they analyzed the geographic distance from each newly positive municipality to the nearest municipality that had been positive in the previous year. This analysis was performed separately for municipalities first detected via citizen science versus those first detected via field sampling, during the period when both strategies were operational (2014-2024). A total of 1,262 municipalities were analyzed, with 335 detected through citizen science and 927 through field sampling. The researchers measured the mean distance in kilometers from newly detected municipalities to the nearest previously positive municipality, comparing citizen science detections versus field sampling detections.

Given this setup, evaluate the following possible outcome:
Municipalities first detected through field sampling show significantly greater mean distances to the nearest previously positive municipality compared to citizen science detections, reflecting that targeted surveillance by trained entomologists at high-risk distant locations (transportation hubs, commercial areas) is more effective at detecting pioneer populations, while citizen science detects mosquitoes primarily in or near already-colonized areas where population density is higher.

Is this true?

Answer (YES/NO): NO